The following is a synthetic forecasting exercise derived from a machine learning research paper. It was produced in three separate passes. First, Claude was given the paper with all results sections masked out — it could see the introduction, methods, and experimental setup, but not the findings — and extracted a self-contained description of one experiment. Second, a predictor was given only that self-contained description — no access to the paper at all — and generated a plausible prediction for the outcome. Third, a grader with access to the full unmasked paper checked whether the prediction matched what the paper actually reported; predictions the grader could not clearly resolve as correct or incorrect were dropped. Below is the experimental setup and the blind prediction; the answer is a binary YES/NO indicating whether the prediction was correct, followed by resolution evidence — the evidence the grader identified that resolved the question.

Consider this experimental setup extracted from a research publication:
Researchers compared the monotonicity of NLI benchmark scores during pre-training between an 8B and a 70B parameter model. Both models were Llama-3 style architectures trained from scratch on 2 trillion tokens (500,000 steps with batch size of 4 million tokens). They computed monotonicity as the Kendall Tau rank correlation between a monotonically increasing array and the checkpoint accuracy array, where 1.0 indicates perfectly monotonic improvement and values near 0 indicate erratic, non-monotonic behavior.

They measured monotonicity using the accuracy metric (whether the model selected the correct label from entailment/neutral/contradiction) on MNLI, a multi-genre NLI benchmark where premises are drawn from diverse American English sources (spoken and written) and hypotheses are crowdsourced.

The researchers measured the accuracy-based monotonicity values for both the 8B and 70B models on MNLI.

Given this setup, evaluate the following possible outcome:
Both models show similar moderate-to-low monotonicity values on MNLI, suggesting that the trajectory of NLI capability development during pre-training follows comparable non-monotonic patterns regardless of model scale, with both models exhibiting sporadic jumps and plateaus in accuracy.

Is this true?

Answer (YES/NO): NO